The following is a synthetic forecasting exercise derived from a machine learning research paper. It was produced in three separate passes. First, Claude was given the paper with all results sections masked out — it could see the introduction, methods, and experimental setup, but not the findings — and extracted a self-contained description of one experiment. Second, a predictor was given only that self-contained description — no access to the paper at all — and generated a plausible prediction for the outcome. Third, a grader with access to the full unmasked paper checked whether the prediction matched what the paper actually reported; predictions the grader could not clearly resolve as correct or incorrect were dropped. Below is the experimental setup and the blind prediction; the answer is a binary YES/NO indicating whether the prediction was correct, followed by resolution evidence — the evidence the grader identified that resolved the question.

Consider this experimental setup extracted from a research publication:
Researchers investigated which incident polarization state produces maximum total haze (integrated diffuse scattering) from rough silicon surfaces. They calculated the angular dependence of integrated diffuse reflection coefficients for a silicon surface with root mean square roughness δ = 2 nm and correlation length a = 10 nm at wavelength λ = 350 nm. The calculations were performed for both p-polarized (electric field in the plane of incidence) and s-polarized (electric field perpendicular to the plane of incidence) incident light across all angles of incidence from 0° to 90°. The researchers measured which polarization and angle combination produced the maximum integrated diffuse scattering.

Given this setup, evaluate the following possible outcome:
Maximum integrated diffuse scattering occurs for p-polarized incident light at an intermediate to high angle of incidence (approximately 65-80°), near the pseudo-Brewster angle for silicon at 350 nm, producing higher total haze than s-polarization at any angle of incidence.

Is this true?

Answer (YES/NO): YES